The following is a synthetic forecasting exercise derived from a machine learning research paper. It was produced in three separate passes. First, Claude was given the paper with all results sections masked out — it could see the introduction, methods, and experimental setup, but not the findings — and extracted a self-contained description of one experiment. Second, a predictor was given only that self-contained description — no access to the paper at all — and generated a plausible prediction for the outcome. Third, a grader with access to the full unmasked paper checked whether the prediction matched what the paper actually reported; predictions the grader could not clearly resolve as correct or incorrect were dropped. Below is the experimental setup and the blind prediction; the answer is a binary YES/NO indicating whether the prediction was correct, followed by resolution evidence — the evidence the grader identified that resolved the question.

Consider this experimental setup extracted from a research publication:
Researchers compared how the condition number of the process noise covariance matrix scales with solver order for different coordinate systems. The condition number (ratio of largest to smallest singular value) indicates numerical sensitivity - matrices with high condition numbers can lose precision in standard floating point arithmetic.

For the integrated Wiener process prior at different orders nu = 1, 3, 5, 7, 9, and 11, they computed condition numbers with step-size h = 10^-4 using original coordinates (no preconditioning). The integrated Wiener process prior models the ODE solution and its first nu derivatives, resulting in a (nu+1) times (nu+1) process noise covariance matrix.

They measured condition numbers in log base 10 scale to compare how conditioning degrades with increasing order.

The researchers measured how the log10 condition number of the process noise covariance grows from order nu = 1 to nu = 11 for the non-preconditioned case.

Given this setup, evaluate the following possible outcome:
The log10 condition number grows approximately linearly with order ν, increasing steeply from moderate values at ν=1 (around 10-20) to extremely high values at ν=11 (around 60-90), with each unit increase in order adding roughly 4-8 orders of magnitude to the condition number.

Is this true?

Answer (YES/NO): NO